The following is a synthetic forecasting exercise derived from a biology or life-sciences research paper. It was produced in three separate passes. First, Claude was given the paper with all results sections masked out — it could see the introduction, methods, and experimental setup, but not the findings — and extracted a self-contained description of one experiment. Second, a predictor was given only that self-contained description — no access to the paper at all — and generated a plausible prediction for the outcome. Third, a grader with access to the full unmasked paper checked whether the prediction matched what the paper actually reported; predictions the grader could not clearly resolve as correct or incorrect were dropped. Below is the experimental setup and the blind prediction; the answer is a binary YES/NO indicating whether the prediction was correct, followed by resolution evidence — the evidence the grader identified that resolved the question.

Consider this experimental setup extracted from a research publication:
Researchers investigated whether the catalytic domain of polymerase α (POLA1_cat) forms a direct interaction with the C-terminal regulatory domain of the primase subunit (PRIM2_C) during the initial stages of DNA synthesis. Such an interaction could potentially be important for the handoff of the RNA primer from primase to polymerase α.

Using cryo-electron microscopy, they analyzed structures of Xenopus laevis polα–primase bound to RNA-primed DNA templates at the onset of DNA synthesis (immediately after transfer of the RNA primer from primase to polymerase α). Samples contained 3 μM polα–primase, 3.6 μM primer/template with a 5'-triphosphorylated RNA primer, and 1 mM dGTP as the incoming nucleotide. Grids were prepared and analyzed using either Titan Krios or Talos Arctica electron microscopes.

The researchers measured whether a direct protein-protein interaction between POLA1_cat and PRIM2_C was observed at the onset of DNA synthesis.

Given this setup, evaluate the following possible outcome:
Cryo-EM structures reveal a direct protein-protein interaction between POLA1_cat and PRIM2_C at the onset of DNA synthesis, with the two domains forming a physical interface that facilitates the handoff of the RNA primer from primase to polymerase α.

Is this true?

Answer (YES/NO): YES